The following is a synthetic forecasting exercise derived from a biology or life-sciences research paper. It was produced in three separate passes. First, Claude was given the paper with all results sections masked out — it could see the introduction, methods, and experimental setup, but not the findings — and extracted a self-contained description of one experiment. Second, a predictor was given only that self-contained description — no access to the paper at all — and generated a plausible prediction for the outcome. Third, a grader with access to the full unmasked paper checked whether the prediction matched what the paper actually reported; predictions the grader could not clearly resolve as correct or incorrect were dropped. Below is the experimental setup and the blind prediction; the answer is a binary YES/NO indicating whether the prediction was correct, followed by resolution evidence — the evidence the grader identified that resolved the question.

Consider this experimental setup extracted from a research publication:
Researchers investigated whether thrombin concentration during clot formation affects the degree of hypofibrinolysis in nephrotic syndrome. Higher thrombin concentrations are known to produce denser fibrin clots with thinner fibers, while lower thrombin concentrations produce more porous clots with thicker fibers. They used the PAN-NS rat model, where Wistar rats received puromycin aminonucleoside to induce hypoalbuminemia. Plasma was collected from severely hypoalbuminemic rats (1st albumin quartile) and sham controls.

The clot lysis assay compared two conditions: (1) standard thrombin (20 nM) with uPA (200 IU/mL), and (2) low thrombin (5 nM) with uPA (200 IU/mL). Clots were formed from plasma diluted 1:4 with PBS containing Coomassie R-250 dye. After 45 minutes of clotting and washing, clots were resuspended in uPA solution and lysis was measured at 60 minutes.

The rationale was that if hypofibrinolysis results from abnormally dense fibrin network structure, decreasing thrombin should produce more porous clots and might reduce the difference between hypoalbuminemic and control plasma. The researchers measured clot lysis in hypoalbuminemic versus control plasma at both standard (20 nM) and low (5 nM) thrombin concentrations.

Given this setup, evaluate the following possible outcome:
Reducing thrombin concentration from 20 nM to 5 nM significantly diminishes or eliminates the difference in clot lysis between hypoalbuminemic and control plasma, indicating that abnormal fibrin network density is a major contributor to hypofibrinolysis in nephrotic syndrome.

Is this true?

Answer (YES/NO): NO